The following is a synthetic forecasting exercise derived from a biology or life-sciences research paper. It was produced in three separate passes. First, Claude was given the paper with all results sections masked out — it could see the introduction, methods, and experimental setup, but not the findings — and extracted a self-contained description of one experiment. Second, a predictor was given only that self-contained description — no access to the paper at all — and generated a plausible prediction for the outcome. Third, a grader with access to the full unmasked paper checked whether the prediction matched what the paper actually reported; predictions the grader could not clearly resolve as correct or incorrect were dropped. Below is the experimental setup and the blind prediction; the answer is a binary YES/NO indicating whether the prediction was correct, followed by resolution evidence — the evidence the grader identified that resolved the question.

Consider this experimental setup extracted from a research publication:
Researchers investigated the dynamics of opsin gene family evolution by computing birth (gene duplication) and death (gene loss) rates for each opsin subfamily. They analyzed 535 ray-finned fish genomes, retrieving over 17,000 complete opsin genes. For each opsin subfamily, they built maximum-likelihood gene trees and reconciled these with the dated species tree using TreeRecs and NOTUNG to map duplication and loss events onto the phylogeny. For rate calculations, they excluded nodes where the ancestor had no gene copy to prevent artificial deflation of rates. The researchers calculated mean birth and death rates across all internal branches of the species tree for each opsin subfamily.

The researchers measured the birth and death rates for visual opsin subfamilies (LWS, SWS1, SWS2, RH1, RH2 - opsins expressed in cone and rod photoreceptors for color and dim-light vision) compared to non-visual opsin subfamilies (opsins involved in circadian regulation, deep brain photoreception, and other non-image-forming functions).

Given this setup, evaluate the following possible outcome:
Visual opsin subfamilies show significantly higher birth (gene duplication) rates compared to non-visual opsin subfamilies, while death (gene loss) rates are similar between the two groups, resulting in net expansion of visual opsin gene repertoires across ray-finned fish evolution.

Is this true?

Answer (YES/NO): NO